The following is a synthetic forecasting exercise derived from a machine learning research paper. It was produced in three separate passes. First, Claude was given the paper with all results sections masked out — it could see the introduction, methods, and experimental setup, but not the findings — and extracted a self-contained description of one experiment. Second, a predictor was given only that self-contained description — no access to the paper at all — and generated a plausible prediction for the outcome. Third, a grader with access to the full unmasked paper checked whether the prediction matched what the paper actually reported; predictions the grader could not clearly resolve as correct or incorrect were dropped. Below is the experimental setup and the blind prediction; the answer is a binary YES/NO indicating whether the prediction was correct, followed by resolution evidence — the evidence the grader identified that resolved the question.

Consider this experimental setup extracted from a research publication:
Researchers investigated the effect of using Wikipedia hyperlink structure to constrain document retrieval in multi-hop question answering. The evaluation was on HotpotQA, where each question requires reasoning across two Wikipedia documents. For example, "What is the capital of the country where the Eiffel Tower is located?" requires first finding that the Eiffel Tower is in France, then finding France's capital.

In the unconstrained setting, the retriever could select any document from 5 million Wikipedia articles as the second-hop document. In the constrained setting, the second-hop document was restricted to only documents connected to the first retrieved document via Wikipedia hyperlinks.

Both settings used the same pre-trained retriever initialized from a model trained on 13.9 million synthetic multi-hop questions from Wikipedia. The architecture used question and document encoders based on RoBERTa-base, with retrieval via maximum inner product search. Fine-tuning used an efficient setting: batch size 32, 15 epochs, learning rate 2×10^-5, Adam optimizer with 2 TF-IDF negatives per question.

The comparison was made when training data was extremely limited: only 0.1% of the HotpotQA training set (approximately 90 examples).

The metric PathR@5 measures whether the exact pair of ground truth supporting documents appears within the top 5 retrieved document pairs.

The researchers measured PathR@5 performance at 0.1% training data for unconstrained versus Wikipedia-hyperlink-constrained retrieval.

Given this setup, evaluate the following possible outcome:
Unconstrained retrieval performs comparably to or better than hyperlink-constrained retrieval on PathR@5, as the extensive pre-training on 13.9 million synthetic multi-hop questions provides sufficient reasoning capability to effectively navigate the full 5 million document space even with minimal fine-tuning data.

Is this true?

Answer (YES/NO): NO